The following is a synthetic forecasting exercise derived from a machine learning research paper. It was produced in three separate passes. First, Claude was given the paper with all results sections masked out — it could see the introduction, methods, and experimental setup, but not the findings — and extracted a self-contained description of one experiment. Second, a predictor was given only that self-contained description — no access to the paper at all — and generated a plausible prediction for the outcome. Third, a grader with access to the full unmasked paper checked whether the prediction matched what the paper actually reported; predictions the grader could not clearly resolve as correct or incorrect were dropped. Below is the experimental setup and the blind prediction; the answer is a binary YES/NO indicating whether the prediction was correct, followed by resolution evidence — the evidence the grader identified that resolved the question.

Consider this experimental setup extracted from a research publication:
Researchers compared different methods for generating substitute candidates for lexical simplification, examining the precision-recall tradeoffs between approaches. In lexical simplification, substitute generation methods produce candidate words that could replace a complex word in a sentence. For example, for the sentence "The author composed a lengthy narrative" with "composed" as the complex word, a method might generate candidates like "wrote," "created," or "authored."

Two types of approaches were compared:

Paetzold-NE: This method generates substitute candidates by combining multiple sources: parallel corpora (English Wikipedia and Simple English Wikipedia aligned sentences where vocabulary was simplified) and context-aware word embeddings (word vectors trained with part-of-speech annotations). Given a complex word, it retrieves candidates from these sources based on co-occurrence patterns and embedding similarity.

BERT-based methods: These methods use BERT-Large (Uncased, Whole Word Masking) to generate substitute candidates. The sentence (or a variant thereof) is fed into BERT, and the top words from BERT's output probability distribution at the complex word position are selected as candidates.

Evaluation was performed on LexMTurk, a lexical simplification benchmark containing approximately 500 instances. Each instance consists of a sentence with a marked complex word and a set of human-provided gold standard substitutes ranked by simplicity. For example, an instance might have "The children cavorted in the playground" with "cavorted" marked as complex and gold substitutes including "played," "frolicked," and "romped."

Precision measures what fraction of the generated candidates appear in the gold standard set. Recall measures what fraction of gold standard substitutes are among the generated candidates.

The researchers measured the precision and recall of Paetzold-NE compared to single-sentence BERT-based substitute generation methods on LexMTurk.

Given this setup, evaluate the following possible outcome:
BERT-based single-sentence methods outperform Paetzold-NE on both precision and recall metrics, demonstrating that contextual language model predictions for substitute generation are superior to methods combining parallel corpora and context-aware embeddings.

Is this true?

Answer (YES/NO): NO